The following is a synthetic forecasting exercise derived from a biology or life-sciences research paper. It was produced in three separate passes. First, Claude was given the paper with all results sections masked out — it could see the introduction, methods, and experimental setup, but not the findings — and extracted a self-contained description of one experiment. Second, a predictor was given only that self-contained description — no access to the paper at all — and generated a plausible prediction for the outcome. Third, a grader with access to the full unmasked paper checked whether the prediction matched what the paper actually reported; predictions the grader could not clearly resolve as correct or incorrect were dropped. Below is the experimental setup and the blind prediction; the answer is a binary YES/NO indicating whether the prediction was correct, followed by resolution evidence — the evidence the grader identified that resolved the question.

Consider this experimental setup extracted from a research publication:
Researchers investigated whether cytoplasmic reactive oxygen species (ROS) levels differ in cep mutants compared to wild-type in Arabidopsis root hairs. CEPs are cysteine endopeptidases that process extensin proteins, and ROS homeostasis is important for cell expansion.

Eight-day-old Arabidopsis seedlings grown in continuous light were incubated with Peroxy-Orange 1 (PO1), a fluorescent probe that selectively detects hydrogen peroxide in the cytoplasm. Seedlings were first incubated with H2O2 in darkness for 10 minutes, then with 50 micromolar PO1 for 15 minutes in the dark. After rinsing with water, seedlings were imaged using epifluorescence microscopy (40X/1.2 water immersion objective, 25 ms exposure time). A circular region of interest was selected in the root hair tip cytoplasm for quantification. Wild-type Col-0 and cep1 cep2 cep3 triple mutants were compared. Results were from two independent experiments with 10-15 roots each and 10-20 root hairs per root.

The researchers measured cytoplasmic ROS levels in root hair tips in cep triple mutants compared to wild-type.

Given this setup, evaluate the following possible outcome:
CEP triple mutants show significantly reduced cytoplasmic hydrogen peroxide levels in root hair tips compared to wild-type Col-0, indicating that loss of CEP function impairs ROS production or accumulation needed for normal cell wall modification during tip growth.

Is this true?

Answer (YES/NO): NO